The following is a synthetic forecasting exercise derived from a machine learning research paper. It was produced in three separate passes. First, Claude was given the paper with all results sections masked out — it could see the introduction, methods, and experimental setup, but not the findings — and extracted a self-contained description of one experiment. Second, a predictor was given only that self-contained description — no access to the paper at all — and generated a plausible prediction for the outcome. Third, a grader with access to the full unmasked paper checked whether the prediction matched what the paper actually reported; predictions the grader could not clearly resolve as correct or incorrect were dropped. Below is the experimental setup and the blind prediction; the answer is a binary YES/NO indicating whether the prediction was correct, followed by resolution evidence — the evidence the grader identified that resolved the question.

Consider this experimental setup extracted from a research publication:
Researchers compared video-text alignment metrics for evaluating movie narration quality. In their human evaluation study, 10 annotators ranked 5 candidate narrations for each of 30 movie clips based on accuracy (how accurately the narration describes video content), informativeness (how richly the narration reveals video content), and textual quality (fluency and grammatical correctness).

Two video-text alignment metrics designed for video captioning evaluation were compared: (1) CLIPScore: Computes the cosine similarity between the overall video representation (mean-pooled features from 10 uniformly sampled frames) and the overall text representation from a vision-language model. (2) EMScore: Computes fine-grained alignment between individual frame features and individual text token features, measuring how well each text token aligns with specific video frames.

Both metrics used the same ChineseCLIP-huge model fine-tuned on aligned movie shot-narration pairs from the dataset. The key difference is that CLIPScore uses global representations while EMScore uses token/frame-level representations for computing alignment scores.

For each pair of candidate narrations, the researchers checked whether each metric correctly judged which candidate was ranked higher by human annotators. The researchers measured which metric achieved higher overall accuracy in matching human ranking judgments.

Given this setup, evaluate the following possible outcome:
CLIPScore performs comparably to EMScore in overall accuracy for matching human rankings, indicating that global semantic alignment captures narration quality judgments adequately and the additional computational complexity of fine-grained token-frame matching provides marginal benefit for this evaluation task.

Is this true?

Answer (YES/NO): NO